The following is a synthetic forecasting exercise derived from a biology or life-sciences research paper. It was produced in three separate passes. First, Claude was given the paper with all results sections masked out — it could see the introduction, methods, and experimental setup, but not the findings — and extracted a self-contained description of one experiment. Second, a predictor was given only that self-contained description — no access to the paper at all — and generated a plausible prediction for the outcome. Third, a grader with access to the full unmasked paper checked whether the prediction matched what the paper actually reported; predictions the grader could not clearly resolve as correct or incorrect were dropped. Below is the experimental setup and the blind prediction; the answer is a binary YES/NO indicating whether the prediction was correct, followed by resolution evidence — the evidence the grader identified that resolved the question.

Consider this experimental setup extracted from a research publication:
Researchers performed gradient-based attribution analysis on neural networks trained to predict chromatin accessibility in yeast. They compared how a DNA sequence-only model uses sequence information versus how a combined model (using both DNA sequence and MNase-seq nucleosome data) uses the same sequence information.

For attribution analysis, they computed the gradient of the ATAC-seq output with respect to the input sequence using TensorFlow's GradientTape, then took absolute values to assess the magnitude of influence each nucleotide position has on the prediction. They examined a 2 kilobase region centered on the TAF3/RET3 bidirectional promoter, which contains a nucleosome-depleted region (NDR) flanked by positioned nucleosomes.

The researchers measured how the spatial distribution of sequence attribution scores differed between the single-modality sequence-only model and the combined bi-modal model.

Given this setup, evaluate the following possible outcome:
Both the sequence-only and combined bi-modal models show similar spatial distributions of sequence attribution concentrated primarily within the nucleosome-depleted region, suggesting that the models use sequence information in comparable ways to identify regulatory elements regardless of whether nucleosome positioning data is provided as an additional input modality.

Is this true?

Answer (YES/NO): NO